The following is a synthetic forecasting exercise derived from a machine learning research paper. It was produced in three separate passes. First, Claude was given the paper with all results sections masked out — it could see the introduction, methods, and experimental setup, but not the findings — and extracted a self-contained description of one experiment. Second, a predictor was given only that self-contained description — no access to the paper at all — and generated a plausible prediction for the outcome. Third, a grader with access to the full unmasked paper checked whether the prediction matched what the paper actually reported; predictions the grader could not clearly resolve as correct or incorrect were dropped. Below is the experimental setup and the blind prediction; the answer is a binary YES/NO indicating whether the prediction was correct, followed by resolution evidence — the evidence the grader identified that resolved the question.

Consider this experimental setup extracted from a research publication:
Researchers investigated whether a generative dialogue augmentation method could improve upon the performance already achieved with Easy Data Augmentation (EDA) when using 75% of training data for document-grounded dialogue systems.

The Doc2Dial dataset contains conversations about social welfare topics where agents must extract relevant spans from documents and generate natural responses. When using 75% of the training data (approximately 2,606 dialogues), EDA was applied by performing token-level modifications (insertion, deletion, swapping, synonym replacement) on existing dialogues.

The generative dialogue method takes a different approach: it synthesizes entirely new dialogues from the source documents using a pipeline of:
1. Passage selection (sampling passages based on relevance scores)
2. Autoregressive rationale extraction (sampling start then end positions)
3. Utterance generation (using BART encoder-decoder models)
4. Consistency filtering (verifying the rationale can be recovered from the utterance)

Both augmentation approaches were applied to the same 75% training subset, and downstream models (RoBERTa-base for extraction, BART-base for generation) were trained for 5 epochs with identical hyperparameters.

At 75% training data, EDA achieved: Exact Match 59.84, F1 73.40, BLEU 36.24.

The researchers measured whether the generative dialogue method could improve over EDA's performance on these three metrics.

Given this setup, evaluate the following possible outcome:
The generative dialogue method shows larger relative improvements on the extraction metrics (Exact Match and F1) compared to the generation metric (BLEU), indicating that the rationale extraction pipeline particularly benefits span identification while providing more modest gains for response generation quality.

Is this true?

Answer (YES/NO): NO